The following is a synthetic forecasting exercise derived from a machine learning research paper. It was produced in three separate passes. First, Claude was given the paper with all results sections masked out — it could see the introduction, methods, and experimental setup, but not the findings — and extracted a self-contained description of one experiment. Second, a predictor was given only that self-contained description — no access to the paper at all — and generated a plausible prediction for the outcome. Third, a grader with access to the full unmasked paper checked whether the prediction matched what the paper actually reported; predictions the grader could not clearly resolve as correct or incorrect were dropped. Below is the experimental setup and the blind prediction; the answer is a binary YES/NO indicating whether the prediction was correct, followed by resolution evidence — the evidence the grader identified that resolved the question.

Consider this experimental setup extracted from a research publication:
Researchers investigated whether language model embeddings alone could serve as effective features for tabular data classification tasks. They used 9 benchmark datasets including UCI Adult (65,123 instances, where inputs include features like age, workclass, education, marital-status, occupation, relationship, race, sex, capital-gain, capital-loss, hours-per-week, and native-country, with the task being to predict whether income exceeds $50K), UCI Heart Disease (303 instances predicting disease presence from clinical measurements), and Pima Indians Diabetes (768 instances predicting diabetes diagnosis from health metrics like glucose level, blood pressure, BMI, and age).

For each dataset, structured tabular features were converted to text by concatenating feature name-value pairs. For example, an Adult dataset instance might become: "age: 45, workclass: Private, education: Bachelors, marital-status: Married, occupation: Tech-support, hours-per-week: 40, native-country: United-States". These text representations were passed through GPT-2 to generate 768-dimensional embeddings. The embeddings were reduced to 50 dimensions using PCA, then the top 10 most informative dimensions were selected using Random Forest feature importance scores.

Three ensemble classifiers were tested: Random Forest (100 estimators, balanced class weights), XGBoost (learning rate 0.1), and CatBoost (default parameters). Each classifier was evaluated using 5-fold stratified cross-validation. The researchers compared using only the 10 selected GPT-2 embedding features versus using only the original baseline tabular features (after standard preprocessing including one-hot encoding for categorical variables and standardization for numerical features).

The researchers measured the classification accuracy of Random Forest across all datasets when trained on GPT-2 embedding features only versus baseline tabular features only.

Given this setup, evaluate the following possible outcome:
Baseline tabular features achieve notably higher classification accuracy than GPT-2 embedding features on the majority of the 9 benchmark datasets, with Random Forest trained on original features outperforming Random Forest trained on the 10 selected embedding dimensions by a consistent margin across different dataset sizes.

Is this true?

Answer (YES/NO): NO